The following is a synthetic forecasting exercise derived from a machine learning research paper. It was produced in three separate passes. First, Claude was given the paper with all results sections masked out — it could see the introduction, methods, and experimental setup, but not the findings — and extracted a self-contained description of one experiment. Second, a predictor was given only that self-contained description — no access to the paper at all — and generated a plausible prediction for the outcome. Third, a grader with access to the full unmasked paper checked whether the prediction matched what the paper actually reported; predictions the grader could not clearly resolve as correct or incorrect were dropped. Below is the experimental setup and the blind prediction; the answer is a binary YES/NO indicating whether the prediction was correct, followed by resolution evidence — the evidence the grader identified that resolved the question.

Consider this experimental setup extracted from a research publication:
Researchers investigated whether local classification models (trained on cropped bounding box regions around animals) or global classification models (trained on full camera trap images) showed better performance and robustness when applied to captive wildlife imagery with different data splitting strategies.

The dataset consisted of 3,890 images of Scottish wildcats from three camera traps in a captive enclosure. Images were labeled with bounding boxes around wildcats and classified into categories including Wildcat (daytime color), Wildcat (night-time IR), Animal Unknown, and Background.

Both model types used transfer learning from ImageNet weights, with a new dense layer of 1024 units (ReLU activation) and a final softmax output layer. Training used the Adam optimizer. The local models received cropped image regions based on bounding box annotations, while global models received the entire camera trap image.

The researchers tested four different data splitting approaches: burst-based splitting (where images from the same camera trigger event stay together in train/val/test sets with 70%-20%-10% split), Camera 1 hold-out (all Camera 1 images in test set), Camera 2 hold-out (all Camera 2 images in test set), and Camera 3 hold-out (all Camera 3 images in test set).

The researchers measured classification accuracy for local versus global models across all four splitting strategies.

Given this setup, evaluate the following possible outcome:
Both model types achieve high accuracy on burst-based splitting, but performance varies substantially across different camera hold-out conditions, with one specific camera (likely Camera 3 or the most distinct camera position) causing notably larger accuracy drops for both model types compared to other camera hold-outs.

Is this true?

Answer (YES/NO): NO